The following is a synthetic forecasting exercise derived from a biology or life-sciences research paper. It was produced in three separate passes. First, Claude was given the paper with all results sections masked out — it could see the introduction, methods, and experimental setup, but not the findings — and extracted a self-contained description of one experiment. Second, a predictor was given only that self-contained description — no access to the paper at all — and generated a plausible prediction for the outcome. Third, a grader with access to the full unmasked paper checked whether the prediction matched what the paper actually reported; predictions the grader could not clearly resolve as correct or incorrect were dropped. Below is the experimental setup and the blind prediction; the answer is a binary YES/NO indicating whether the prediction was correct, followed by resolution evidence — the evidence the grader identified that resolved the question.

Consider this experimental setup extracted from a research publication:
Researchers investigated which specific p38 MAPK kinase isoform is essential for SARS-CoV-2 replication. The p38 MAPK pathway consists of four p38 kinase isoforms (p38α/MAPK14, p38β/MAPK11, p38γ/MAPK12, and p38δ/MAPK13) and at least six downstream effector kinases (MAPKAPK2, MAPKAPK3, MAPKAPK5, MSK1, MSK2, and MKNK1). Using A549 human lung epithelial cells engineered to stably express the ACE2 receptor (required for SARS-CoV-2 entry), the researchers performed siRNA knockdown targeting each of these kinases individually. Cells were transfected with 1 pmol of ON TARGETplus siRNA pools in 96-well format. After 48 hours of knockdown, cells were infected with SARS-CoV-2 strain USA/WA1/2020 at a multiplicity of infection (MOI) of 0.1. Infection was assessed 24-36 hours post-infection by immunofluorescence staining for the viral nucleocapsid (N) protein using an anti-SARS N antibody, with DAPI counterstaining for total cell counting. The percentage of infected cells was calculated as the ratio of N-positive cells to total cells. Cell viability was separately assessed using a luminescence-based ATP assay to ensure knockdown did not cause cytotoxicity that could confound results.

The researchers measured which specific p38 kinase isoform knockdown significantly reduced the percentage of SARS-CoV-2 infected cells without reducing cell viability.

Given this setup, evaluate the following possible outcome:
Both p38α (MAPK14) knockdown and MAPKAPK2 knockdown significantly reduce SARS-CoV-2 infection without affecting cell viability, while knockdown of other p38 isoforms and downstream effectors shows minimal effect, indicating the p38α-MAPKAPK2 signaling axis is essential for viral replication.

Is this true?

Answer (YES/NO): NO